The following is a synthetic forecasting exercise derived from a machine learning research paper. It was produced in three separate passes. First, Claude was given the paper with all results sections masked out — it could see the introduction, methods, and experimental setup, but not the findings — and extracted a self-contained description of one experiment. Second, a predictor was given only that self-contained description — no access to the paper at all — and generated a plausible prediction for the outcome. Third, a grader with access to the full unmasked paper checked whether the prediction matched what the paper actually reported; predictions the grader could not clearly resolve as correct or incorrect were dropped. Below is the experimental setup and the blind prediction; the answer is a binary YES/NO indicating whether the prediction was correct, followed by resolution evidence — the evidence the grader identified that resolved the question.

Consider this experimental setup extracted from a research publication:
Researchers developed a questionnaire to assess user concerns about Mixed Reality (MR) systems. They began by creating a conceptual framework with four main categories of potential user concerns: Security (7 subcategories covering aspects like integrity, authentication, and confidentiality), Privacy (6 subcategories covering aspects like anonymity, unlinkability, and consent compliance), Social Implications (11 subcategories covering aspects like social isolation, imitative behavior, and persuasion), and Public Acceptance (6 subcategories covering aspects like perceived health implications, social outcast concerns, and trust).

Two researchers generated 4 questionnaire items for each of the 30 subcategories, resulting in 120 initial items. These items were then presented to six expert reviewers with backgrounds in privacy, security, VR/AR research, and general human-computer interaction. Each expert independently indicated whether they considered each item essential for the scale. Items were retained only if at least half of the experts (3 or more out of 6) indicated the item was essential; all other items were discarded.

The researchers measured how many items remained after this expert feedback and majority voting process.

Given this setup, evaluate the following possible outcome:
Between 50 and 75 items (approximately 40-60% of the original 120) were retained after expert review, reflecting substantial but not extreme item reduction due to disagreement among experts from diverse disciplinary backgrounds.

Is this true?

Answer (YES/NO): NO